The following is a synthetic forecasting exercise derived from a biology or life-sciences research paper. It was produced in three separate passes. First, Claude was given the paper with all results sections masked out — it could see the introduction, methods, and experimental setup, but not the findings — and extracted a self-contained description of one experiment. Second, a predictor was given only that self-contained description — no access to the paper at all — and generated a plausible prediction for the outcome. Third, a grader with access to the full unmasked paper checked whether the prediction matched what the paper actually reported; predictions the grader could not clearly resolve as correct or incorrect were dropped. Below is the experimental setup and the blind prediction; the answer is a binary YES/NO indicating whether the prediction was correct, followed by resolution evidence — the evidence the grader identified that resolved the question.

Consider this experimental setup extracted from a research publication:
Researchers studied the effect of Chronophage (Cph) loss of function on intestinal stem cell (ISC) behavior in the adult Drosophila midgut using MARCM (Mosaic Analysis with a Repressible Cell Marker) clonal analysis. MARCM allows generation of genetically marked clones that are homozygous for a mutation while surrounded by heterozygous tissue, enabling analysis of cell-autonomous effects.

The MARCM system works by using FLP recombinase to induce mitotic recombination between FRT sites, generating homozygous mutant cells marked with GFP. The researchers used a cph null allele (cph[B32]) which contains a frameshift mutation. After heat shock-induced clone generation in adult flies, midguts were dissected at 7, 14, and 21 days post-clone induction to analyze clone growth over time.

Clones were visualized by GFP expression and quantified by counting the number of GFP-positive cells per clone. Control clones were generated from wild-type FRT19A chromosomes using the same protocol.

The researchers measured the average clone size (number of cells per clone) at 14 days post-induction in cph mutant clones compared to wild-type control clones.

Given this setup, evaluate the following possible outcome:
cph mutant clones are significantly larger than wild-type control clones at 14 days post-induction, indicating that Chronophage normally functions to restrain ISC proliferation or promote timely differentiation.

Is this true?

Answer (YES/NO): NO